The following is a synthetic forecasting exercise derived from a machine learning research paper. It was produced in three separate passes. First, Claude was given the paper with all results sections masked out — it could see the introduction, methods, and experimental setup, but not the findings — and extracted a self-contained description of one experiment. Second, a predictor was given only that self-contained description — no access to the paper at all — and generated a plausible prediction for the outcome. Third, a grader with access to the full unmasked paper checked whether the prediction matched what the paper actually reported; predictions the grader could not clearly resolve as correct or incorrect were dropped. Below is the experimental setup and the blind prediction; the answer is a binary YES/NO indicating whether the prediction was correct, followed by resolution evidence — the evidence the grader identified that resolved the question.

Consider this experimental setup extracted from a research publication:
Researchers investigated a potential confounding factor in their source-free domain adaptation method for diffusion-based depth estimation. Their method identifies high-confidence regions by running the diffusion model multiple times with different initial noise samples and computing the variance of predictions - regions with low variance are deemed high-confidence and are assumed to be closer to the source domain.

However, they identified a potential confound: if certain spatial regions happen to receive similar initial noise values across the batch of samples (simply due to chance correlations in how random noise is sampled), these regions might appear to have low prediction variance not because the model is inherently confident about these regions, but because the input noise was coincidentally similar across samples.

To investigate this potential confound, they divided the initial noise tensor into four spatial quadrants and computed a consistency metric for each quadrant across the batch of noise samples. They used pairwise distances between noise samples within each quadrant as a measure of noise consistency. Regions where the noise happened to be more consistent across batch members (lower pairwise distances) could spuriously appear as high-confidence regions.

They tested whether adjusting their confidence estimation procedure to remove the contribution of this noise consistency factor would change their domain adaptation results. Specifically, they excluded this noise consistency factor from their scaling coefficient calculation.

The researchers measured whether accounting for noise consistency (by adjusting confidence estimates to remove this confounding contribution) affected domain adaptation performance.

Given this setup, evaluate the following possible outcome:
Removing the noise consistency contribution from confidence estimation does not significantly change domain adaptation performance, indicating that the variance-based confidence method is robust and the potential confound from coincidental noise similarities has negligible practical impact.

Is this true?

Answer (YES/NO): NO